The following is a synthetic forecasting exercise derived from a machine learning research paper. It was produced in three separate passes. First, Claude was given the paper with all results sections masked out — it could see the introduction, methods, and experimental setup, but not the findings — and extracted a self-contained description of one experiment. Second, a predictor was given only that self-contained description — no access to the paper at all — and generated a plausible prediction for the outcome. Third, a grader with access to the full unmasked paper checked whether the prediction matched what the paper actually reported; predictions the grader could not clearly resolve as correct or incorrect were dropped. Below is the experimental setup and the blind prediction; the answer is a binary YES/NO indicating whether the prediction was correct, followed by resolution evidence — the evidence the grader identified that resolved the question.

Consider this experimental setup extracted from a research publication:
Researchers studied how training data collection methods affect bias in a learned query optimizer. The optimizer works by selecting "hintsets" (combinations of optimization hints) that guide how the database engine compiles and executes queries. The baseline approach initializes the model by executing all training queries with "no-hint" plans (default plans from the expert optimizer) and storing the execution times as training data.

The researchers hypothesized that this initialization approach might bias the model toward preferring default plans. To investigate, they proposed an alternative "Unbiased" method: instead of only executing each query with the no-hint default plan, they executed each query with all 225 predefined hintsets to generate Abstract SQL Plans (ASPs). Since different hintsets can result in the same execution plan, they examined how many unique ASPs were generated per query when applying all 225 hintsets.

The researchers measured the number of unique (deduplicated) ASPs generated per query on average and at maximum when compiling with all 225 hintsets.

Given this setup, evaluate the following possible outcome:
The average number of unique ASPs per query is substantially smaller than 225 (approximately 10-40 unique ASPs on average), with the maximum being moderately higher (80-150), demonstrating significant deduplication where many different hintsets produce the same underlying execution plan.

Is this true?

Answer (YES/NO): NO